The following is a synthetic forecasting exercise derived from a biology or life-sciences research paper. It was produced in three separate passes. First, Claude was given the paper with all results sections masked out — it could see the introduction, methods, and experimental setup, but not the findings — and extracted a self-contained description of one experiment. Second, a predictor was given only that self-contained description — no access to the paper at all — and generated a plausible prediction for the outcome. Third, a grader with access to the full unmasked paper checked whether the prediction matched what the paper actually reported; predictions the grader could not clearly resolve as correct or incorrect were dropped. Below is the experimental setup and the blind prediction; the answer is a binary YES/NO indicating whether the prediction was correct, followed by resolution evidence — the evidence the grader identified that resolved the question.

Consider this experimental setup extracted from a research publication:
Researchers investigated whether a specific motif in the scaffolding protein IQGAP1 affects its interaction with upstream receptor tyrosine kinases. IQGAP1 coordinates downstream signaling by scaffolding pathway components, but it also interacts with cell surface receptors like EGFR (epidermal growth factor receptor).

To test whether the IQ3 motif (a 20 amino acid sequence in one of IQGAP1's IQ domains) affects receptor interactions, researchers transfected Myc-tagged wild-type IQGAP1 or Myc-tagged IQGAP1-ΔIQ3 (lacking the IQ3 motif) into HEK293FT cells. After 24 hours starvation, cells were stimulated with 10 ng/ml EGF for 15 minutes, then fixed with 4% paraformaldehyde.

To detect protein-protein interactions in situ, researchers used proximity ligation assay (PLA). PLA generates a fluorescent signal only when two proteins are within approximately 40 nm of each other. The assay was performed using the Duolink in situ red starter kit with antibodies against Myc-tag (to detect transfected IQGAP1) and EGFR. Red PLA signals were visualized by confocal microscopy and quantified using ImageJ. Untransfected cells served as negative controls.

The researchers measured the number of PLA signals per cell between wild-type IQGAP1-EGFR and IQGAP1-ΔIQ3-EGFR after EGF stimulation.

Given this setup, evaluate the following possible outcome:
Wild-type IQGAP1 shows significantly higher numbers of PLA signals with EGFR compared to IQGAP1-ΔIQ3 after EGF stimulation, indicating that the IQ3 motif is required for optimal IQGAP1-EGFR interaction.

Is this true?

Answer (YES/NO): NO